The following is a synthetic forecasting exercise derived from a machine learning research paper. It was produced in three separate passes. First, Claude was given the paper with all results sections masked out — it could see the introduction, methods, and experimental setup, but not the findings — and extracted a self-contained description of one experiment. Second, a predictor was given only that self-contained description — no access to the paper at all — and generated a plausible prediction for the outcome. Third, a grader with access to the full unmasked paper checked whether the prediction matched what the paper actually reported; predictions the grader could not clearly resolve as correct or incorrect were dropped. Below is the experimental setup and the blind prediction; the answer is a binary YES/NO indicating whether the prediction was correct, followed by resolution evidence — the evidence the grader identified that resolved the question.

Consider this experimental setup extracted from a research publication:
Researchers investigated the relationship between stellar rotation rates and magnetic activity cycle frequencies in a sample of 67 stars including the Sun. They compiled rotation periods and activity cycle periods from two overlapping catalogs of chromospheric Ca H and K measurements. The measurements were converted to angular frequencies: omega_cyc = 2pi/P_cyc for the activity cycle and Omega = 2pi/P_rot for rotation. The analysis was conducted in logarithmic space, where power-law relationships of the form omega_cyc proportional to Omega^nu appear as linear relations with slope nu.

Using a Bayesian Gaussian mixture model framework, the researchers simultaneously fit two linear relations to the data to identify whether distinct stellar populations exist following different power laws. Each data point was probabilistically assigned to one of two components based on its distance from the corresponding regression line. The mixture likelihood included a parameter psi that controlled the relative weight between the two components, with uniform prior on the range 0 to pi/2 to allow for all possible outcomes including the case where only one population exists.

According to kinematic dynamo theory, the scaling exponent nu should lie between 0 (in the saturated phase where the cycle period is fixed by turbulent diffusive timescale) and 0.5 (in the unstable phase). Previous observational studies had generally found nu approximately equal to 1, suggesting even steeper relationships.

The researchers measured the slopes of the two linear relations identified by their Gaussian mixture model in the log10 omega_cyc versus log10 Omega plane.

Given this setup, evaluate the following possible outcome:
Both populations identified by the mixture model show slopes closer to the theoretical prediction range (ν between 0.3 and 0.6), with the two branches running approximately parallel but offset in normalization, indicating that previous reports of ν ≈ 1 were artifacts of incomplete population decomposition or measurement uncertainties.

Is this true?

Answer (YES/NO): NO